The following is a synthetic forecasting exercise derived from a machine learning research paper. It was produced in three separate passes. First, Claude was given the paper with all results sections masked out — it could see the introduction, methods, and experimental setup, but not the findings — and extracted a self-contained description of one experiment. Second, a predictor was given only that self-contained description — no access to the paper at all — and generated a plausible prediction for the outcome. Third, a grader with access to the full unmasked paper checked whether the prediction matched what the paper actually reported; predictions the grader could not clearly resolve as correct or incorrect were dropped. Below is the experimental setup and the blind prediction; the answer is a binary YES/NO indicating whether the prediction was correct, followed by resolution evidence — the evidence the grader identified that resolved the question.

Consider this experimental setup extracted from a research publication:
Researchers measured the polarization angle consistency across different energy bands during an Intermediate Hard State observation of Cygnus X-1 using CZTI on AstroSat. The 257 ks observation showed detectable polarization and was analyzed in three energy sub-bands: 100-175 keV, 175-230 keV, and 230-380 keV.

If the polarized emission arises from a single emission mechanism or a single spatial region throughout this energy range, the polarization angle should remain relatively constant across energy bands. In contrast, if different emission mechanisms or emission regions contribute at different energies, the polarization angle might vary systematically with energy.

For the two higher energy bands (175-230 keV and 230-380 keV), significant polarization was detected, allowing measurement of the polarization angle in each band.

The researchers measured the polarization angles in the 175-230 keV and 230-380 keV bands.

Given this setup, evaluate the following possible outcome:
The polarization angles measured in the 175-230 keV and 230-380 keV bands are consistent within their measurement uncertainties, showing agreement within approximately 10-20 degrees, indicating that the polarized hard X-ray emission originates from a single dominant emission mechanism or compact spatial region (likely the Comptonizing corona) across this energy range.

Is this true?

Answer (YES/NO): NO